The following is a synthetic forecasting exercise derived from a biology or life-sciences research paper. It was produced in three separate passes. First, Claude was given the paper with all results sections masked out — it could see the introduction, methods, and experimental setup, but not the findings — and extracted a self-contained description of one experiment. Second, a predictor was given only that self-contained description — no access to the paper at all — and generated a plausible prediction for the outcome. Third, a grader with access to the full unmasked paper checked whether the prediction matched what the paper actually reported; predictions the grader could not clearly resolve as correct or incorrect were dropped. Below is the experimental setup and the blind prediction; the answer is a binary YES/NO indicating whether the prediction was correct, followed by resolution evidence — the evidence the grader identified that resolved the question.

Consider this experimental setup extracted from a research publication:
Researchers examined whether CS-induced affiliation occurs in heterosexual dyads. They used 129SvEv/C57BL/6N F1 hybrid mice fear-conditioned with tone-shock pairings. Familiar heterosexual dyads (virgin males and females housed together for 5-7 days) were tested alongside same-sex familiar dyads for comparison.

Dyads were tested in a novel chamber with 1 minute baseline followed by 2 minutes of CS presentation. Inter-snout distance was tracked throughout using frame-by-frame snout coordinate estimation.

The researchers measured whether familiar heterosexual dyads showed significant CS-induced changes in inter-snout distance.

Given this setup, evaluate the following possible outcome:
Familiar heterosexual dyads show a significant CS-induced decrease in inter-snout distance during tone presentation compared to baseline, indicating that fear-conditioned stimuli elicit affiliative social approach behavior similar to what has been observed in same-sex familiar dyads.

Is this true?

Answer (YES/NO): NO